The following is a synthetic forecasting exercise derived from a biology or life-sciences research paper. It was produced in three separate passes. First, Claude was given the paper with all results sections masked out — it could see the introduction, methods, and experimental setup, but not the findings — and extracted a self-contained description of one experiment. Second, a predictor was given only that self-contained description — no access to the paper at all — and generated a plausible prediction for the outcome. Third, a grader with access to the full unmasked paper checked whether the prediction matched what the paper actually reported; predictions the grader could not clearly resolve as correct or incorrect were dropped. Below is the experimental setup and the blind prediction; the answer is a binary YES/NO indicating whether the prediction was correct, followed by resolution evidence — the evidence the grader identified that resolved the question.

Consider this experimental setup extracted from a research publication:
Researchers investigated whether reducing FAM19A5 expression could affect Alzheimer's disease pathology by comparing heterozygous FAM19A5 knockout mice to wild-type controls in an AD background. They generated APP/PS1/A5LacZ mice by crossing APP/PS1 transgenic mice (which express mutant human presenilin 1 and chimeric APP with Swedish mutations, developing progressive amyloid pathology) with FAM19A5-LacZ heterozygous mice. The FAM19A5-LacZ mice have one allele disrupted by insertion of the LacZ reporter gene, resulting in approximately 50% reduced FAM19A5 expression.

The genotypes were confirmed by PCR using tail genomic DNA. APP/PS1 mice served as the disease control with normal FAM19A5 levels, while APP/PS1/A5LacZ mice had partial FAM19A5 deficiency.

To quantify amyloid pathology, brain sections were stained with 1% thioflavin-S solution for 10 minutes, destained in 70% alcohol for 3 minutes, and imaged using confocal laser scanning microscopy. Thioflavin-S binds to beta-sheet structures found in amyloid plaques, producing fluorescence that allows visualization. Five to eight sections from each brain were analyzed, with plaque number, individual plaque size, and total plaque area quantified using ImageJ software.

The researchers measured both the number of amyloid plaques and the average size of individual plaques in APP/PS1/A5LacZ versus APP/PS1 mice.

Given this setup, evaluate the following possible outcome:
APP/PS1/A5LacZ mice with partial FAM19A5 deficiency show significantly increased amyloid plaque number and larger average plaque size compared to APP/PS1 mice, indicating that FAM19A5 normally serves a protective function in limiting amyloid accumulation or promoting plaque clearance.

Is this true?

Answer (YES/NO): NO